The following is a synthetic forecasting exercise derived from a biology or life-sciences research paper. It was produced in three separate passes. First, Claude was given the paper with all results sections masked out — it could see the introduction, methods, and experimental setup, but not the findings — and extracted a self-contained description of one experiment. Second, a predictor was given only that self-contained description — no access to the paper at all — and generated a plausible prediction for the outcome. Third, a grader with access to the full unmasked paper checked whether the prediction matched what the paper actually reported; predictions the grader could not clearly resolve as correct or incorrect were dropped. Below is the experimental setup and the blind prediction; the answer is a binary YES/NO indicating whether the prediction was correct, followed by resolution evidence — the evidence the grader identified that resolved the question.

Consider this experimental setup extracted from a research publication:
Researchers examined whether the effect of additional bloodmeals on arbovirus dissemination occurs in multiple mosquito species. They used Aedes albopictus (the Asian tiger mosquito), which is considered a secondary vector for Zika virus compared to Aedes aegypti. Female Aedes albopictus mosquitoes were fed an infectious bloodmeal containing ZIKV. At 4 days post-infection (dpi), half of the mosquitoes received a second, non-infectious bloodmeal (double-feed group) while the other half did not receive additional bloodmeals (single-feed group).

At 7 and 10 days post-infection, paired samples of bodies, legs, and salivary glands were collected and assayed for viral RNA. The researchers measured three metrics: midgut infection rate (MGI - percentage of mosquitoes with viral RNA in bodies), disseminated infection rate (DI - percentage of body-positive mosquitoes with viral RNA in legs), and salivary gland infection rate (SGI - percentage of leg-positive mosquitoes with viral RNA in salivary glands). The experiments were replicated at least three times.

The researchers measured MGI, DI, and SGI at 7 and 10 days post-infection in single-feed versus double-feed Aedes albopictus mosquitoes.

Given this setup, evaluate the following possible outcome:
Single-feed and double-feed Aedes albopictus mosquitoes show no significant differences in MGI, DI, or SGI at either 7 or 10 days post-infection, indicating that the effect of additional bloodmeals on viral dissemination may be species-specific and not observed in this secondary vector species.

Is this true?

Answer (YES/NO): NO